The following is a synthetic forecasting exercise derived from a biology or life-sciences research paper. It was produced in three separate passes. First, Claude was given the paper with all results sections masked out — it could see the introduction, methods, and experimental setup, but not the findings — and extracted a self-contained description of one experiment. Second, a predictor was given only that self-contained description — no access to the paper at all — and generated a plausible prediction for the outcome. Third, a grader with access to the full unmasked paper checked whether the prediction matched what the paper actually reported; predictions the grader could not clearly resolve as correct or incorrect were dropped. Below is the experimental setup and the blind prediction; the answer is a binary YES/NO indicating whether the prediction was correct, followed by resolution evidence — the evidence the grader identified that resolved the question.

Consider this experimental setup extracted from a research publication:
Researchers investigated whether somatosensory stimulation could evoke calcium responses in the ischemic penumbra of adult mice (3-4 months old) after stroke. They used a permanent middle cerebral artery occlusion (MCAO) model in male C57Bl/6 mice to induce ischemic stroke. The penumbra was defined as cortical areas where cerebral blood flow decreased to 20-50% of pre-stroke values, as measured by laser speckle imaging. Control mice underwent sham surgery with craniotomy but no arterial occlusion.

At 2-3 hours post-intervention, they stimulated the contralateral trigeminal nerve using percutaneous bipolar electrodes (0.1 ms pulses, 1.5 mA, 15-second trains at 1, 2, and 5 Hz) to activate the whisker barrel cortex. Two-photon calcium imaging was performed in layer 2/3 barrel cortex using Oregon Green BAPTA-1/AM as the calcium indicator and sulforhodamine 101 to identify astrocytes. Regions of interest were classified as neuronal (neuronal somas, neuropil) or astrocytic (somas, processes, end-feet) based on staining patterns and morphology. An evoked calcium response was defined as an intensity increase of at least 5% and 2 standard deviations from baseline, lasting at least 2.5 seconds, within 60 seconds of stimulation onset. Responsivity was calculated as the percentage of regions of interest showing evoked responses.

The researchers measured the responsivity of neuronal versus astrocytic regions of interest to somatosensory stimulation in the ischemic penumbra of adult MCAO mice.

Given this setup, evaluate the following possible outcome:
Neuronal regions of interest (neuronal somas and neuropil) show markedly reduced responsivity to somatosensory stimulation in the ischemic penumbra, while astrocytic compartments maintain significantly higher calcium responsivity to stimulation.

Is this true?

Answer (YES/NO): YES